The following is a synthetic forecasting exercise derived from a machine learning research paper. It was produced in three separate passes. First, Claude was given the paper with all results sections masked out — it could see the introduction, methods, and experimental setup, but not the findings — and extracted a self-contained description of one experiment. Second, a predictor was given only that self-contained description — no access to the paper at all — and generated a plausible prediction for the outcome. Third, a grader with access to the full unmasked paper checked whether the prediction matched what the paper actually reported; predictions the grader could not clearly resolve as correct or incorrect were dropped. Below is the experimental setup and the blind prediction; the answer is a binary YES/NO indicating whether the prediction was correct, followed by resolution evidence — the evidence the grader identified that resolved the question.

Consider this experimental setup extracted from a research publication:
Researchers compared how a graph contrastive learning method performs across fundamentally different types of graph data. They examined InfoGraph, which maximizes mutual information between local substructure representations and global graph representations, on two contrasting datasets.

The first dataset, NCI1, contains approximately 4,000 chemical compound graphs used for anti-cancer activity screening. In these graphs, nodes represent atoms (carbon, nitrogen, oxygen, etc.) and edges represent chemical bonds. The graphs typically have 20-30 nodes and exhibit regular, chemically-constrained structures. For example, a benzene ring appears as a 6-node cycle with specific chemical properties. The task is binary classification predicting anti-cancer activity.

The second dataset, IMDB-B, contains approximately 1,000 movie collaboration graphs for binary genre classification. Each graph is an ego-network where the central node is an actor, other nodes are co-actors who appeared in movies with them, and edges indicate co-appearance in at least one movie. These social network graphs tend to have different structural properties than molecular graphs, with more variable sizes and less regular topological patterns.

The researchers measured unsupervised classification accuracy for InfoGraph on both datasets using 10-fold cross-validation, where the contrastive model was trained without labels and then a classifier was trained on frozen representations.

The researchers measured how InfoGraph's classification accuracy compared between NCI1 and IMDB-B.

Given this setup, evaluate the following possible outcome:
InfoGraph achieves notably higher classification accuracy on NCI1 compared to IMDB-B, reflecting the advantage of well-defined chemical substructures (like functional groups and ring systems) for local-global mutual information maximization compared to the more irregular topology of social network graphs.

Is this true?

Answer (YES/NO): YES